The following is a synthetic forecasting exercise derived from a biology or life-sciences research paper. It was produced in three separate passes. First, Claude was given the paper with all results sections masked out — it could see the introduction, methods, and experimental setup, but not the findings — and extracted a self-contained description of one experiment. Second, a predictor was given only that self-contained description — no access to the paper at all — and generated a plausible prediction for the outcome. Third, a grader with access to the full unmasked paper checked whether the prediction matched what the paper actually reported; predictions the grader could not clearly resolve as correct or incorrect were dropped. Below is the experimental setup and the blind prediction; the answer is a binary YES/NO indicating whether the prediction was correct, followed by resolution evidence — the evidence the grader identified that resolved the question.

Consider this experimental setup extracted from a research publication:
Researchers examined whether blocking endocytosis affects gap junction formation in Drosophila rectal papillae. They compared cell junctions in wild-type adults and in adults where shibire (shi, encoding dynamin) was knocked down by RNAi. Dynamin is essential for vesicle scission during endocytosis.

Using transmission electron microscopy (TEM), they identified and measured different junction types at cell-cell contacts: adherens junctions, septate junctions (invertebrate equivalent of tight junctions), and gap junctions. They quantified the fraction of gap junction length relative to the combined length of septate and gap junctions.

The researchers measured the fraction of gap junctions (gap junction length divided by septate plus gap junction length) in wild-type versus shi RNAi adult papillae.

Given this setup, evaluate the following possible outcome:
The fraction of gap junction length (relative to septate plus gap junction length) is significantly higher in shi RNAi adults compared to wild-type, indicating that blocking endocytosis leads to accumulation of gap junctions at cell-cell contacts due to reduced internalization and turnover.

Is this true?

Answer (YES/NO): NO